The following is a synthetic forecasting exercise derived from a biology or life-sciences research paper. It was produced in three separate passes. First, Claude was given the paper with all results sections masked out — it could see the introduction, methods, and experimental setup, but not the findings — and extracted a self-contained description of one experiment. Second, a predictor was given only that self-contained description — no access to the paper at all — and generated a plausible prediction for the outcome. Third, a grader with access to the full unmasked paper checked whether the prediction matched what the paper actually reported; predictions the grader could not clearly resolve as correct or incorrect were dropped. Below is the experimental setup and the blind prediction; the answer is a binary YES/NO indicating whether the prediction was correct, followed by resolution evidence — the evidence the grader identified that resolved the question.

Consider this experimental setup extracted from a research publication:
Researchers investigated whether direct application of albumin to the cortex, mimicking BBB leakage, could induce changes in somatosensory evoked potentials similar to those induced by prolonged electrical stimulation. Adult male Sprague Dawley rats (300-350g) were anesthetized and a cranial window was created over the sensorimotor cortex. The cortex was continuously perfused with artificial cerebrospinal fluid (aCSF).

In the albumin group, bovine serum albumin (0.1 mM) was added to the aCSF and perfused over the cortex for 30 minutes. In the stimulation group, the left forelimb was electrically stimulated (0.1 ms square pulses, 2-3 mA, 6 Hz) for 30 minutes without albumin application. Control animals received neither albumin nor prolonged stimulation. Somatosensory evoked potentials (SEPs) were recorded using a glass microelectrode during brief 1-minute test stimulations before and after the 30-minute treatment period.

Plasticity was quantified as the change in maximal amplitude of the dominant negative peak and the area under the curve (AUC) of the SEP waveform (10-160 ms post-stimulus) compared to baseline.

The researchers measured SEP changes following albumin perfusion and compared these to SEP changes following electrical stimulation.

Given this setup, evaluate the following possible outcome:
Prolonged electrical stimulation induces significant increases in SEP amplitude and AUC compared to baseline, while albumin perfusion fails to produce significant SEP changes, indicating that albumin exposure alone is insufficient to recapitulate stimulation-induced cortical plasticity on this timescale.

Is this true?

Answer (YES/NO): NO